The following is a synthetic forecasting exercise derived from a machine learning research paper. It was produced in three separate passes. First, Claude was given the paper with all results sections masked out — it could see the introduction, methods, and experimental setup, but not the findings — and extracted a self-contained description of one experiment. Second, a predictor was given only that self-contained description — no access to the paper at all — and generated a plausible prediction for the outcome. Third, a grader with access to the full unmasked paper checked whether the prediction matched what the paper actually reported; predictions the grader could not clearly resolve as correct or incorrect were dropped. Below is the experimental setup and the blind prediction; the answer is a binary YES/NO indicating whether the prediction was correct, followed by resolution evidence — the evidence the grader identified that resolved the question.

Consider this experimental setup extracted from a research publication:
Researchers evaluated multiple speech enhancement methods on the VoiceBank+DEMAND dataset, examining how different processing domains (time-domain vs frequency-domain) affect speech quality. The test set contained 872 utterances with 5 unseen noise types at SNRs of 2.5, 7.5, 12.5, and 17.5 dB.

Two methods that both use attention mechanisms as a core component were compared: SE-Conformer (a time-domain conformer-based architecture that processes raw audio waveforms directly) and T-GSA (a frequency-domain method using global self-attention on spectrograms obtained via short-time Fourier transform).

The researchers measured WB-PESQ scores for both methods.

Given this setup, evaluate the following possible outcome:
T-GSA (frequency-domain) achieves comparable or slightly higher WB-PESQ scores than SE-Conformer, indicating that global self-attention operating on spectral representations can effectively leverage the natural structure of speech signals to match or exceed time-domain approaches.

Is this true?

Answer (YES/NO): NO